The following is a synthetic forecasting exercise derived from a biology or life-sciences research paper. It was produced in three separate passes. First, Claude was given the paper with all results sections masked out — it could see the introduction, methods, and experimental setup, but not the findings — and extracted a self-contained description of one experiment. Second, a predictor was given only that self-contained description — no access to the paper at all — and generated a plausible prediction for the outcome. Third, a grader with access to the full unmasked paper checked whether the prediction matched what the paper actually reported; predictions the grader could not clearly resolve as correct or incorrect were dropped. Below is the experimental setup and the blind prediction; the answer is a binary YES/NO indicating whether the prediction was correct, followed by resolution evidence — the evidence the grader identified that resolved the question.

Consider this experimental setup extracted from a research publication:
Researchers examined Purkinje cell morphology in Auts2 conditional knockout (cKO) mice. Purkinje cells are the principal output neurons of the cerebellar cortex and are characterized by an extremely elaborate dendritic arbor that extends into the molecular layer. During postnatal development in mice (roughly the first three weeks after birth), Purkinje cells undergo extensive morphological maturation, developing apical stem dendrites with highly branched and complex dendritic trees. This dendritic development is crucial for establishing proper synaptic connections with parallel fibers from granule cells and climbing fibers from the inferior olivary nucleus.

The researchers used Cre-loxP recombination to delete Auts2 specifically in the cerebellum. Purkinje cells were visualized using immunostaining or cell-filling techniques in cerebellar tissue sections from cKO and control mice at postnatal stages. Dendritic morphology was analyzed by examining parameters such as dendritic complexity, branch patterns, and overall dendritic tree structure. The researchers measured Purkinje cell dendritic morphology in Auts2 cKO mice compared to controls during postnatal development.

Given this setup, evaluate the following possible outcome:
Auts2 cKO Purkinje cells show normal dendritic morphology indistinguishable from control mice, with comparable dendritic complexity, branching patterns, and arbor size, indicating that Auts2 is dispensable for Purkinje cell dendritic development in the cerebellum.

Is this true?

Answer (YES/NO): NO